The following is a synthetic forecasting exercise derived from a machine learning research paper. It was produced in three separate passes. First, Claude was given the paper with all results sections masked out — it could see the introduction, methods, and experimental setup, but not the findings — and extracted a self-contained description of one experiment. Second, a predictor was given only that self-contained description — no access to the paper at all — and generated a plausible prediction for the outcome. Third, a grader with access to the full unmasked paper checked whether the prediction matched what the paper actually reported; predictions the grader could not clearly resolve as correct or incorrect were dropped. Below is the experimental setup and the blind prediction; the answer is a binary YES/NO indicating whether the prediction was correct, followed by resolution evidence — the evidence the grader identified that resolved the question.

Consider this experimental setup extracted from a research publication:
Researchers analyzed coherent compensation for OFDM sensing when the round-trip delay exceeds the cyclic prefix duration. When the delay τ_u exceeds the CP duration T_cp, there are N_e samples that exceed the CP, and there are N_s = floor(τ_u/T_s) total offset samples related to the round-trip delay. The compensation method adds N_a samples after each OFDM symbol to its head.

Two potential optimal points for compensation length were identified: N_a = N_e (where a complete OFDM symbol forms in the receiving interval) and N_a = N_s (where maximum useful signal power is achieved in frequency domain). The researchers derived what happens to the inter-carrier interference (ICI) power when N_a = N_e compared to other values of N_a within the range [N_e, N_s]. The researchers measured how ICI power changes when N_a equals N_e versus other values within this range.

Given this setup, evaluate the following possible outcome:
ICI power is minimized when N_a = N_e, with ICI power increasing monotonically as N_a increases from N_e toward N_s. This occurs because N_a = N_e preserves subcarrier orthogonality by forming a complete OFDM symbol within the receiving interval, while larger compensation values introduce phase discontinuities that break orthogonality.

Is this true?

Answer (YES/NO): NO